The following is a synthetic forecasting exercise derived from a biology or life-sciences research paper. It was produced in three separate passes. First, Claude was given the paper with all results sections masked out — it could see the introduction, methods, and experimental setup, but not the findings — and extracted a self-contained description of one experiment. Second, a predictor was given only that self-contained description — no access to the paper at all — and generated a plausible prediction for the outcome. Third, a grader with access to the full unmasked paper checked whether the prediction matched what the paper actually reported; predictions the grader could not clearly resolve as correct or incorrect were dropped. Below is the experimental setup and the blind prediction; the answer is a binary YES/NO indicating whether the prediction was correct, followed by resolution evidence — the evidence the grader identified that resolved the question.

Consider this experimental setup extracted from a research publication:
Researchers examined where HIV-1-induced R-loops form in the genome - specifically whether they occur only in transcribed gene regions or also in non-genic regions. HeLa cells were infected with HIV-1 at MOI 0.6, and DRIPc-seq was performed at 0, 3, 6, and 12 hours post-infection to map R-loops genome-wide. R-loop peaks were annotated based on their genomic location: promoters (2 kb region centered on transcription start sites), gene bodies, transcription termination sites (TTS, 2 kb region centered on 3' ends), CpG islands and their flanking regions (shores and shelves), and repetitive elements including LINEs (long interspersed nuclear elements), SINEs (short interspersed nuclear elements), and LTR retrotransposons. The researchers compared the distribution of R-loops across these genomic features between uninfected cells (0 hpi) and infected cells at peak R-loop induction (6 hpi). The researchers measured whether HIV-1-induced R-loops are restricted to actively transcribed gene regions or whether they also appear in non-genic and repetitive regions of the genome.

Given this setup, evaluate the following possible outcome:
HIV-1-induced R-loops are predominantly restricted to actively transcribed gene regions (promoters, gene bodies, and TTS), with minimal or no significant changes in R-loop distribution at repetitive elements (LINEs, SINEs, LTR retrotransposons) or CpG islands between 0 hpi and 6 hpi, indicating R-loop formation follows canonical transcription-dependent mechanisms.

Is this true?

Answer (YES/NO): NO